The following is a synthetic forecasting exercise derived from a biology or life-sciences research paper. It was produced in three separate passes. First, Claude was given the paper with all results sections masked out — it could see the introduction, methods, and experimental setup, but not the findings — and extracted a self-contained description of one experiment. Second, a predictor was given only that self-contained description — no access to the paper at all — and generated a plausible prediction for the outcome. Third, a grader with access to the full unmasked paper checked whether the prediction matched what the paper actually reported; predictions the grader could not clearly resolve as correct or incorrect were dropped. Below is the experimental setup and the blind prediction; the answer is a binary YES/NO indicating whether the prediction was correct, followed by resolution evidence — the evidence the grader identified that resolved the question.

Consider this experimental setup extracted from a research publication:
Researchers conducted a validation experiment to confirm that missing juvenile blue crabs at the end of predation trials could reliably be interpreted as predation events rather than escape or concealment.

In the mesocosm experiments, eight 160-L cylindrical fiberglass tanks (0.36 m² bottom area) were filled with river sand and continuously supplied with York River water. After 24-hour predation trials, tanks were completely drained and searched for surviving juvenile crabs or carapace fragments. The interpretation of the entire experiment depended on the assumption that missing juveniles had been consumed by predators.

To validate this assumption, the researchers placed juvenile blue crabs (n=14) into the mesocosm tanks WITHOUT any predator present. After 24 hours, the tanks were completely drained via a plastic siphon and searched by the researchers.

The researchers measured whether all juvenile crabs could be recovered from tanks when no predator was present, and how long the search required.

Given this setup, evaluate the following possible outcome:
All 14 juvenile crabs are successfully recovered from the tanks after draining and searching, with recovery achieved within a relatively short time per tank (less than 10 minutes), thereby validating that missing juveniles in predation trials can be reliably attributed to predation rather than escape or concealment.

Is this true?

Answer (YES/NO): YES